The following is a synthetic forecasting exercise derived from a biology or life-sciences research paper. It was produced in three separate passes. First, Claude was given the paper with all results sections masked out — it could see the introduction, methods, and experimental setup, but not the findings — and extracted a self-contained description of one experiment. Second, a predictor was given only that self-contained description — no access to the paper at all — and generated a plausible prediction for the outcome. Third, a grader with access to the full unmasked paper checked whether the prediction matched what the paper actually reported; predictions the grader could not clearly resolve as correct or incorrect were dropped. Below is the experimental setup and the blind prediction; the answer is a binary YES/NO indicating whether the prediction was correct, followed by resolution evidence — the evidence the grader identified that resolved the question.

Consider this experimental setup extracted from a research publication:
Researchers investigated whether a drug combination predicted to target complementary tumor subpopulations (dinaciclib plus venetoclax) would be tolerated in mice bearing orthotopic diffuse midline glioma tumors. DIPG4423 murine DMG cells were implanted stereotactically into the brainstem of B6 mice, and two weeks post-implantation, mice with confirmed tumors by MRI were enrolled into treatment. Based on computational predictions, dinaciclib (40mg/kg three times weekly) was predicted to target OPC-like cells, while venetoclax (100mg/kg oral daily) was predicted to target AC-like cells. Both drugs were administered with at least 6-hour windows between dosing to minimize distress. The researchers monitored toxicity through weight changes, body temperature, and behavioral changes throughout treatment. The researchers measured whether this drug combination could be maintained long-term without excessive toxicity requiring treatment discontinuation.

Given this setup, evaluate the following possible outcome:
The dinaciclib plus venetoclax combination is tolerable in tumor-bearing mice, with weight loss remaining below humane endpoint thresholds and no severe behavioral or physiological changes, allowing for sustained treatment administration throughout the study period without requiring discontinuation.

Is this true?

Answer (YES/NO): NO